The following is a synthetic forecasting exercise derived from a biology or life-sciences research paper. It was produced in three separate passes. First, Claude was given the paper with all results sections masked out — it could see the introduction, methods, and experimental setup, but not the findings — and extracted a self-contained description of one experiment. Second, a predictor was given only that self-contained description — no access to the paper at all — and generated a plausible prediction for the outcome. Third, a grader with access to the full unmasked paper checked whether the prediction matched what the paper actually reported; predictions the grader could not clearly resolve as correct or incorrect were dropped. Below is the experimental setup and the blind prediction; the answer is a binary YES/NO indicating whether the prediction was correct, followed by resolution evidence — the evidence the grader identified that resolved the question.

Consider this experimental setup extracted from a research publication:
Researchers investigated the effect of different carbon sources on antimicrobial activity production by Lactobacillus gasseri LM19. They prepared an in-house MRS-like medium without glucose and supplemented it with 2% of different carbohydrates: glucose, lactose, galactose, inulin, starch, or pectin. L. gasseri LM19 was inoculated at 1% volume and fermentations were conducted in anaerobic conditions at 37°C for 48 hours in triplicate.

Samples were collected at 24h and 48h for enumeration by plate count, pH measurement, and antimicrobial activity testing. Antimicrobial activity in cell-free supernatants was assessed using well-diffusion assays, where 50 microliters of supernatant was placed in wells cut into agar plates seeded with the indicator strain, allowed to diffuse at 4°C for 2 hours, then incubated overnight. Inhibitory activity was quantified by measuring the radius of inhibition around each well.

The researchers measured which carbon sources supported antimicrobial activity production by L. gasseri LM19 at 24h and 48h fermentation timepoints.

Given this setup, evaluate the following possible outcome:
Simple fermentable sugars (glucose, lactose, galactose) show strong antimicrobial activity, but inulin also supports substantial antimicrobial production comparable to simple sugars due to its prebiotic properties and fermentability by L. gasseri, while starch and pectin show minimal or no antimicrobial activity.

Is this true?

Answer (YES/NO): NO